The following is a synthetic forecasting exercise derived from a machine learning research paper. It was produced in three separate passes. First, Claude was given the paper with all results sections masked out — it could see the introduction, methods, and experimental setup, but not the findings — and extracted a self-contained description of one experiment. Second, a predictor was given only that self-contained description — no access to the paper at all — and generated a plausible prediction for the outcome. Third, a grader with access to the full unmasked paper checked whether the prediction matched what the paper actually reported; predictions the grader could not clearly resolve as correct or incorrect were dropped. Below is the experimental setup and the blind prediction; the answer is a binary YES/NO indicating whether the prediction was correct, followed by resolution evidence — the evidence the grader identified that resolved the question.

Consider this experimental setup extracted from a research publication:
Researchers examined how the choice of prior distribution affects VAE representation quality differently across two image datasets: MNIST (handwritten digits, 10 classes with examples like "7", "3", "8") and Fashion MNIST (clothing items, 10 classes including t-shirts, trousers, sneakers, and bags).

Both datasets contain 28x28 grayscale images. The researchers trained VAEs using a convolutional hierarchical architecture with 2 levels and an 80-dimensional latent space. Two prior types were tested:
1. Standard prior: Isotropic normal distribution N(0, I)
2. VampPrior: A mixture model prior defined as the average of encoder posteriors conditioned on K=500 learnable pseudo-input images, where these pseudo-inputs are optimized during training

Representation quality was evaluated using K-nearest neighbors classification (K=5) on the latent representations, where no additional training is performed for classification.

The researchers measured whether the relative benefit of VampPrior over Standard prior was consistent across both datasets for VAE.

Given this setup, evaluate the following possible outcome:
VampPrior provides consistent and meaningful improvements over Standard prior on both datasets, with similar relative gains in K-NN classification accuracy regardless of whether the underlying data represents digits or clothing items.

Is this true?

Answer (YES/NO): NO